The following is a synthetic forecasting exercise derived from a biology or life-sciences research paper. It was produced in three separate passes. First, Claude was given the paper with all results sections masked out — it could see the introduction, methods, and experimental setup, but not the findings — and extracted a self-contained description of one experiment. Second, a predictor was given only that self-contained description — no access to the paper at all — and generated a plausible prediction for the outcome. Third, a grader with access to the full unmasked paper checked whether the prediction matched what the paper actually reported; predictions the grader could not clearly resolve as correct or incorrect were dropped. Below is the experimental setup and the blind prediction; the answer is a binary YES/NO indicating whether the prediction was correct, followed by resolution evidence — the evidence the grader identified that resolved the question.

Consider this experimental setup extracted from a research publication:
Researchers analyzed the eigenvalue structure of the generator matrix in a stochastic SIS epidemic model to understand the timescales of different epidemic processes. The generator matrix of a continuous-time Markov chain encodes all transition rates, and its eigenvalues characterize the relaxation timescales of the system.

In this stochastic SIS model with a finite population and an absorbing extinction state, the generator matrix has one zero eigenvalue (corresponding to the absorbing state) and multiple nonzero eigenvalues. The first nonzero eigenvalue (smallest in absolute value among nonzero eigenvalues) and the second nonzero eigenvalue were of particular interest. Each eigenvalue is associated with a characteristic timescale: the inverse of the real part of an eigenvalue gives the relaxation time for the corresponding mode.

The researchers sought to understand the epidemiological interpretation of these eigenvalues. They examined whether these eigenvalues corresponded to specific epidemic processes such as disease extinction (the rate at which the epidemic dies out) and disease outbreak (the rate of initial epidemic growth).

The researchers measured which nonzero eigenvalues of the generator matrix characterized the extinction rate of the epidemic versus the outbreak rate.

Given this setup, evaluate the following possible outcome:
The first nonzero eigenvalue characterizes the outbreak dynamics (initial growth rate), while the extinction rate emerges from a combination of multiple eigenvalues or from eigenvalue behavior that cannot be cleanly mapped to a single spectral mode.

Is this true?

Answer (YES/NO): NO